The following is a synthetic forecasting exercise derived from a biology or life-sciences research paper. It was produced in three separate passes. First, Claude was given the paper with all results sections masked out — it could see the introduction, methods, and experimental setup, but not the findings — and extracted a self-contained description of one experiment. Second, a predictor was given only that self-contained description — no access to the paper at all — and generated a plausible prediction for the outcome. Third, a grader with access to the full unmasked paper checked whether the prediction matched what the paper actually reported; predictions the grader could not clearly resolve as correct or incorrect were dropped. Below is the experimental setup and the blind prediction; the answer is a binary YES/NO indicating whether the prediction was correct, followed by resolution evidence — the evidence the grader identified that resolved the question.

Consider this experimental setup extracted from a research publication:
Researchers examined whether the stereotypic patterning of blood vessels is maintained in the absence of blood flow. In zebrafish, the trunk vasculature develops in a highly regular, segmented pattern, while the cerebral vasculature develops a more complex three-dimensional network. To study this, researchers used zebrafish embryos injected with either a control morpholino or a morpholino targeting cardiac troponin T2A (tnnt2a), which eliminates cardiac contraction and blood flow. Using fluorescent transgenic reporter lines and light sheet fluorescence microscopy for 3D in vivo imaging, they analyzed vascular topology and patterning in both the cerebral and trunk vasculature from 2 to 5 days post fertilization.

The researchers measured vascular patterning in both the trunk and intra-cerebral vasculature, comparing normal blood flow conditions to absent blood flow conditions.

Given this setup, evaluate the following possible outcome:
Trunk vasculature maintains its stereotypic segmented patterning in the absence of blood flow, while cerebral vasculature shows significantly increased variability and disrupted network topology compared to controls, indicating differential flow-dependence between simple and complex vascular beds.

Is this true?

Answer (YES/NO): YES